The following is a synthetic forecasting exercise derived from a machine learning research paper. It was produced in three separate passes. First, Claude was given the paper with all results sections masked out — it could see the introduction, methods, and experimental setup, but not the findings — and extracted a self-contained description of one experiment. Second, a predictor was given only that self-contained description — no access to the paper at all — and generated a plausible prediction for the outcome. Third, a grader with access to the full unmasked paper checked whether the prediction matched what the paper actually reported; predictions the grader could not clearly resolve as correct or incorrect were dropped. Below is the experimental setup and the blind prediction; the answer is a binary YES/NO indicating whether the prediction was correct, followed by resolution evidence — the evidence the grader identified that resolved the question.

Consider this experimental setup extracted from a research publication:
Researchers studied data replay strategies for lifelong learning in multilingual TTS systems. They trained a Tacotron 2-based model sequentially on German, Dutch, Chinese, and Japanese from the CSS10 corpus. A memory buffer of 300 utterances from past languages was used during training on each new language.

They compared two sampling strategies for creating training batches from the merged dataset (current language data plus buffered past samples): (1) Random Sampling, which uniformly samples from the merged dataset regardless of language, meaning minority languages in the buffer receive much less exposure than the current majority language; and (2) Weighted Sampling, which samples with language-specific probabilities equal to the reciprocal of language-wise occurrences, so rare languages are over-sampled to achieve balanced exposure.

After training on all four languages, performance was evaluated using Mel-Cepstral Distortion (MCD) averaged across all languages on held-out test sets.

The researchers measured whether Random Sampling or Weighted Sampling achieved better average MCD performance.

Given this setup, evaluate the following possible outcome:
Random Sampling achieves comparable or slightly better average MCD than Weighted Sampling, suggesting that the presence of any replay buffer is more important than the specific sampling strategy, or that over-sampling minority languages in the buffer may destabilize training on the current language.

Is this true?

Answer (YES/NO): NO